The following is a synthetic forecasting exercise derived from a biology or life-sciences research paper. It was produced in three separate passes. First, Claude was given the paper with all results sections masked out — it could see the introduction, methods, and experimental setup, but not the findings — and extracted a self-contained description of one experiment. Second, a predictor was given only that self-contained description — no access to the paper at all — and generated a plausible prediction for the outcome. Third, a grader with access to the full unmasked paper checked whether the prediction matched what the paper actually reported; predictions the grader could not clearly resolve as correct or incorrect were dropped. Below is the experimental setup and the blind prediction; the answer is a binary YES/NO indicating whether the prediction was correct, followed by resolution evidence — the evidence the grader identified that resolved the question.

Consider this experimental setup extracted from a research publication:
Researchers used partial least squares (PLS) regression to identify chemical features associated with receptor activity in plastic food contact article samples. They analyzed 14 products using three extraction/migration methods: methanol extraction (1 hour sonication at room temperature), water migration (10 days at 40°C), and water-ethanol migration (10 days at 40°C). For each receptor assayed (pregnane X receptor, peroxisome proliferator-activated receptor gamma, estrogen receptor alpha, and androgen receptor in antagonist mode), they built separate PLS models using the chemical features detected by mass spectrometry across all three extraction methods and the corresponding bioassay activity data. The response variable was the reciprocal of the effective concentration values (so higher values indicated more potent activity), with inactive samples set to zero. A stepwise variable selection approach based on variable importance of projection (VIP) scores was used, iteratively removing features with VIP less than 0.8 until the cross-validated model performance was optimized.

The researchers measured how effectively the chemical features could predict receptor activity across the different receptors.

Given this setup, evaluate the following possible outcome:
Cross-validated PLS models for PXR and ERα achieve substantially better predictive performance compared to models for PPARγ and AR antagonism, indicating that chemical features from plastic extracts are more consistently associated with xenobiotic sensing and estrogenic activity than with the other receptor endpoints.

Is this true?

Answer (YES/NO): NO